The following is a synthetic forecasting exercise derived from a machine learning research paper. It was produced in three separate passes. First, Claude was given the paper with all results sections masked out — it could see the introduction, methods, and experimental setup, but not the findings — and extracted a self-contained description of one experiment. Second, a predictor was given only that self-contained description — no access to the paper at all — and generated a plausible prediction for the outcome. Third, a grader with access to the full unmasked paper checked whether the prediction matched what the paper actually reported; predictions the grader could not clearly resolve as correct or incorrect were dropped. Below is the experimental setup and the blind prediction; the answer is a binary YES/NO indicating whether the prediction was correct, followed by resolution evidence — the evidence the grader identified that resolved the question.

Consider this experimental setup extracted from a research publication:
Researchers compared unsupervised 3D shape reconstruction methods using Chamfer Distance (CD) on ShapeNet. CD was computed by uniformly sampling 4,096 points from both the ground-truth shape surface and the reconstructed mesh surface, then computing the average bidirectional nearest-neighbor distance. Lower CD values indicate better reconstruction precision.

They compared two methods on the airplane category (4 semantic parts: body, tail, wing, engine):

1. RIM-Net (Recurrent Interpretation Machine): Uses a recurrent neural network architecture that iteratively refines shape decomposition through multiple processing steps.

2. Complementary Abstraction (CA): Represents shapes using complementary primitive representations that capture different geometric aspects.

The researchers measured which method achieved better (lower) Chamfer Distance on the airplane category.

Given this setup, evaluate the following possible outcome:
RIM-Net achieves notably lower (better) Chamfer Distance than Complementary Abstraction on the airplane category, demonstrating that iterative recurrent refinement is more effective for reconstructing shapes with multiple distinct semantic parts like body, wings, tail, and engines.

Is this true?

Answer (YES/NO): YES